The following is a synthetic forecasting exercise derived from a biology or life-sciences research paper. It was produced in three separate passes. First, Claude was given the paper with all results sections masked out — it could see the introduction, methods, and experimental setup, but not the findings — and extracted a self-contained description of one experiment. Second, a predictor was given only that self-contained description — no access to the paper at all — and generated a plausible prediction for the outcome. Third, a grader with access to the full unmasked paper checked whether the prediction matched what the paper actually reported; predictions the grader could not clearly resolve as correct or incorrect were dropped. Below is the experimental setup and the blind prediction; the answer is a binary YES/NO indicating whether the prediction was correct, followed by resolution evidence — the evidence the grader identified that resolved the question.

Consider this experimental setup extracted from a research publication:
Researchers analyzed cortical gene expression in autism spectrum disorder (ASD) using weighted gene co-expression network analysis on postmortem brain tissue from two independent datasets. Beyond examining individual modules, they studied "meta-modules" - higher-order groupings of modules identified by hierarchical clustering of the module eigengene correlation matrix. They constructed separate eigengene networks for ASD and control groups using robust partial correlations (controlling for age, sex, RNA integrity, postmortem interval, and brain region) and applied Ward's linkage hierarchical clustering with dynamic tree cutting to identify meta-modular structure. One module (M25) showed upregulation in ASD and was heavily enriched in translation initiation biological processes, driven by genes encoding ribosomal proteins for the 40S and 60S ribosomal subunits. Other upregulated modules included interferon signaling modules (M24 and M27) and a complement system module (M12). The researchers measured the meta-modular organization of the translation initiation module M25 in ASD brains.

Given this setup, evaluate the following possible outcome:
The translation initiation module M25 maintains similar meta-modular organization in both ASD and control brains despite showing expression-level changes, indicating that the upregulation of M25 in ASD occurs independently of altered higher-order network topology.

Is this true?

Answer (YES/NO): NO